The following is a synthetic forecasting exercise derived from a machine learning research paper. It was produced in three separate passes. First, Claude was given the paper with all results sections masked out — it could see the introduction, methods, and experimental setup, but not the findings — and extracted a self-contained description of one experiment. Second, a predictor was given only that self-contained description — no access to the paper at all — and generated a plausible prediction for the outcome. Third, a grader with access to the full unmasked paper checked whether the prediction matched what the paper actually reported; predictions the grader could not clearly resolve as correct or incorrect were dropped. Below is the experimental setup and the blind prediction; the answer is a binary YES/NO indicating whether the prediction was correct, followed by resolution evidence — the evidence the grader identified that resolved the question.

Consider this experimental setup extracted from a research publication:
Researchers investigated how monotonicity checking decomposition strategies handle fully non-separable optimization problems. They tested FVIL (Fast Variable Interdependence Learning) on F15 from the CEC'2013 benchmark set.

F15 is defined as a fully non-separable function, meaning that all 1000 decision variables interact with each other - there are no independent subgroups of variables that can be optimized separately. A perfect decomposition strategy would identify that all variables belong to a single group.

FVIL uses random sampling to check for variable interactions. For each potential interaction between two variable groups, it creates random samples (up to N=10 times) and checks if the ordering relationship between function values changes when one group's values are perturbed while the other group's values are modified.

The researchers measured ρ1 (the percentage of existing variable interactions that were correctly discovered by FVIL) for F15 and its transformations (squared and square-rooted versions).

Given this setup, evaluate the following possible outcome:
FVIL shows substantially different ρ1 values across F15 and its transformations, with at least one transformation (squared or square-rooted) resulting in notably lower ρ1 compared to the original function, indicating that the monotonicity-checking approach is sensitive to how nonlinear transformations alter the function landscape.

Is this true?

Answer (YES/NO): NO